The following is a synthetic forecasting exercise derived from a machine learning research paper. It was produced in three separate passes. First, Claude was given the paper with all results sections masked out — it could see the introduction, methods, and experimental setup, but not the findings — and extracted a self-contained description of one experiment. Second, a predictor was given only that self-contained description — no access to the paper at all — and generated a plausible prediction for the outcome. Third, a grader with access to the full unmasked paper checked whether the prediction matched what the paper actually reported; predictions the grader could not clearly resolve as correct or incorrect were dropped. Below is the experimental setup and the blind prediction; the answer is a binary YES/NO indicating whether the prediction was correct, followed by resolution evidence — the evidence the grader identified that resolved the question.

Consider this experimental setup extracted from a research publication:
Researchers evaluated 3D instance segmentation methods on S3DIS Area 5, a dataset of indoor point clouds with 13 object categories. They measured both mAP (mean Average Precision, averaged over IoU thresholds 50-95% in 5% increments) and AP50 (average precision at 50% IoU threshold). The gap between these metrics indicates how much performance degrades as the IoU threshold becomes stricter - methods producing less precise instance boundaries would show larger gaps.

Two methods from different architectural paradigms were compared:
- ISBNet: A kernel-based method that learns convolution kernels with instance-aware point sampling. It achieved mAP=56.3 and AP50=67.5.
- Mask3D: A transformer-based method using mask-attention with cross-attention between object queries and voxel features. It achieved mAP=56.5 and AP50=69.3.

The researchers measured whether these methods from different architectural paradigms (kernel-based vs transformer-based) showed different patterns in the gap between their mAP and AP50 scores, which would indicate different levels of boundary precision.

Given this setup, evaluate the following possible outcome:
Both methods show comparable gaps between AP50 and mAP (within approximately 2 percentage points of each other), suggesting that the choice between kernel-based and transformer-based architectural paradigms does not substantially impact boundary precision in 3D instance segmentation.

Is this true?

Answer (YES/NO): YES